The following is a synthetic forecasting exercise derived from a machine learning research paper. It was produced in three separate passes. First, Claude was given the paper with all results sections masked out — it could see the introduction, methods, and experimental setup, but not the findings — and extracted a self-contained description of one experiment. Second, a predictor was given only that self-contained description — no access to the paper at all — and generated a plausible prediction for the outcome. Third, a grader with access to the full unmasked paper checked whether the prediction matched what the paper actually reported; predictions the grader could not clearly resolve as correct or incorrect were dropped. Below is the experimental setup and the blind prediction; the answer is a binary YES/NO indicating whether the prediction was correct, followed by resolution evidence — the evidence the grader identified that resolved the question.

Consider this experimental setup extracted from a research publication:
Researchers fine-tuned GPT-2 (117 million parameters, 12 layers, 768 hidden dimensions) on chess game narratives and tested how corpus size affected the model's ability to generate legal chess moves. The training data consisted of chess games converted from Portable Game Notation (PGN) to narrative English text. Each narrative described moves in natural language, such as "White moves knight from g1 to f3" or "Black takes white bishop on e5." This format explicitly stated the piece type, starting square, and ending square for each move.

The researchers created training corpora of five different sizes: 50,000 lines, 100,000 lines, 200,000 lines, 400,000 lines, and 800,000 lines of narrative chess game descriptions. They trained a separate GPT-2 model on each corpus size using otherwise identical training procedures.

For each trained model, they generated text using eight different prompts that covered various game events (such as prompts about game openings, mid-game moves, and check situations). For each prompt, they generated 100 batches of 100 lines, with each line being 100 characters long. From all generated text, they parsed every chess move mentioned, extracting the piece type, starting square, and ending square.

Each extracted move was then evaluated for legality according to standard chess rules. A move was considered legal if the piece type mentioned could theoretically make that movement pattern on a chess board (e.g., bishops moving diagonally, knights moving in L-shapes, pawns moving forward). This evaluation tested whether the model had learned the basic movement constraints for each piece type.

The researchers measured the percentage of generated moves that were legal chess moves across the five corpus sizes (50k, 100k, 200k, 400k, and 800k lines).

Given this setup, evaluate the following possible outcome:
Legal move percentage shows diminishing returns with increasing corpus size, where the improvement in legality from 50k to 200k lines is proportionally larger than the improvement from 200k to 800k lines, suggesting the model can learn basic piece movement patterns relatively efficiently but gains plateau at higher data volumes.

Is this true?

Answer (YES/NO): YES